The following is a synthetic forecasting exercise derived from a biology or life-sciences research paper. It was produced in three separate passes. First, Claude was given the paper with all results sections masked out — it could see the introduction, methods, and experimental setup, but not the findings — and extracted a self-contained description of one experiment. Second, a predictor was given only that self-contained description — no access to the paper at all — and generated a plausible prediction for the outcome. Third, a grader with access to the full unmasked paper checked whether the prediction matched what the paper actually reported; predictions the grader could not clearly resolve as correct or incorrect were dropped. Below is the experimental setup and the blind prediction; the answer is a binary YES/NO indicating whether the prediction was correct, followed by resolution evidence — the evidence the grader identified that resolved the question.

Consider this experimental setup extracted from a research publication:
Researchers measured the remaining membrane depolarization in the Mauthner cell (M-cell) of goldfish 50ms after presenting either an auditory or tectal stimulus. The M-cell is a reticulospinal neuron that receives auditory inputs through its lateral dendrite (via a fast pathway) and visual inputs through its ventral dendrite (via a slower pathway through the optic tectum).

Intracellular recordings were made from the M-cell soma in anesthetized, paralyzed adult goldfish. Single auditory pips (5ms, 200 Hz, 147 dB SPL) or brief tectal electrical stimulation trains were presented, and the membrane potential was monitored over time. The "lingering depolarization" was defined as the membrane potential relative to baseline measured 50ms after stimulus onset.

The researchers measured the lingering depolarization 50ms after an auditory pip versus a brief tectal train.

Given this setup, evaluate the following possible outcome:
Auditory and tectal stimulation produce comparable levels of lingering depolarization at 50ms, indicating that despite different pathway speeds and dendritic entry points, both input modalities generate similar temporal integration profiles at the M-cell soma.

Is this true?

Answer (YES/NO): NO